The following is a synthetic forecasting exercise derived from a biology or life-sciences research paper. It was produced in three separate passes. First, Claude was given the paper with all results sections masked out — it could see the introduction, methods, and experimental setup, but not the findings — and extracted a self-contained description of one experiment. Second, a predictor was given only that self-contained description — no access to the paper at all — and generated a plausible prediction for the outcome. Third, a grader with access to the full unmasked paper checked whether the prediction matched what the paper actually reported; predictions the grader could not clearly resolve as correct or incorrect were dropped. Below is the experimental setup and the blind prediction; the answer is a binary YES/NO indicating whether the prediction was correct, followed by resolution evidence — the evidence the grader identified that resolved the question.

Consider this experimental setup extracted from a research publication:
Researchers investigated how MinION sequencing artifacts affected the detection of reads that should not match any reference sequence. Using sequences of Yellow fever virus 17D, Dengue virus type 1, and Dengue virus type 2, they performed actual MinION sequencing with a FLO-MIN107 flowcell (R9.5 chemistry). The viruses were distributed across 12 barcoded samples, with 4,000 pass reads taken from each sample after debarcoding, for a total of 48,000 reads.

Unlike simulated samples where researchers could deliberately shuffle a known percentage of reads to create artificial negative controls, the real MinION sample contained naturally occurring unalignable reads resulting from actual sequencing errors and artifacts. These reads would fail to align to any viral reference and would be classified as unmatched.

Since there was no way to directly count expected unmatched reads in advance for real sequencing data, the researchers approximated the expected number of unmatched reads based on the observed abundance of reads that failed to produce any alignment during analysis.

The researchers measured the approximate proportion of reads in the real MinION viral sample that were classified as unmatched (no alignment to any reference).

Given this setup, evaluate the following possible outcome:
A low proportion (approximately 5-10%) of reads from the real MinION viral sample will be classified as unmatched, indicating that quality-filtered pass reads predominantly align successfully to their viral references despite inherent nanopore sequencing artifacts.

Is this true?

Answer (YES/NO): NO